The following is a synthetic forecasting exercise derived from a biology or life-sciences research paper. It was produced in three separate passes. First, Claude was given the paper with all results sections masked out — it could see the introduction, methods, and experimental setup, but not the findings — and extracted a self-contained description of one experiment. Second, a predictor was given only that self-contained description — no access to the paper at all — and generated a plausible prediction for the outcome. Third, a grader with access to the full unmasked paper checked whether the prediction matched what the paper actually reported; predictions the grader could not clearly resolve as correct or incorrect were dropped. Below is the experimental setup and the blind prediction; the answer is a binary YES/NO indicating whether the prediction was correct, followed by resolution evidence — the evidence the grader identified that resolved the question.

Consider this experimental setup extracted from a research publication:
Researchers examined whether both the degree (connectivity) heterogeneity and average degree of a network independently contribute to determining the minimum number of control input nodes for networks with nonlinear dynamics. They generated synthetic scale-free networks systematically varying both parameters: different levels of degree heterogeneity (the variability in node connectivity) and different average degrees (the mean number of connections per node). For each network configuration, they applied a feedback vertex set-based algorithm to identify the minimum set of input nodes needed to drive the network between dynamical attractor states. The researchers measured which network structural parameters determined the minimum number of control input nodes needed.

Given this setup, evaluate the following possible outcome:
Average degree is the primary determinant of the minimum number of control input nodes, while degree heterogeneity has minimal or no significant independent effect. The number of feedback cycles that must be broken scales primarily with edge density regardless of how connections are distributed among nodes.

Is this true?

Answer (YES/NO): NO